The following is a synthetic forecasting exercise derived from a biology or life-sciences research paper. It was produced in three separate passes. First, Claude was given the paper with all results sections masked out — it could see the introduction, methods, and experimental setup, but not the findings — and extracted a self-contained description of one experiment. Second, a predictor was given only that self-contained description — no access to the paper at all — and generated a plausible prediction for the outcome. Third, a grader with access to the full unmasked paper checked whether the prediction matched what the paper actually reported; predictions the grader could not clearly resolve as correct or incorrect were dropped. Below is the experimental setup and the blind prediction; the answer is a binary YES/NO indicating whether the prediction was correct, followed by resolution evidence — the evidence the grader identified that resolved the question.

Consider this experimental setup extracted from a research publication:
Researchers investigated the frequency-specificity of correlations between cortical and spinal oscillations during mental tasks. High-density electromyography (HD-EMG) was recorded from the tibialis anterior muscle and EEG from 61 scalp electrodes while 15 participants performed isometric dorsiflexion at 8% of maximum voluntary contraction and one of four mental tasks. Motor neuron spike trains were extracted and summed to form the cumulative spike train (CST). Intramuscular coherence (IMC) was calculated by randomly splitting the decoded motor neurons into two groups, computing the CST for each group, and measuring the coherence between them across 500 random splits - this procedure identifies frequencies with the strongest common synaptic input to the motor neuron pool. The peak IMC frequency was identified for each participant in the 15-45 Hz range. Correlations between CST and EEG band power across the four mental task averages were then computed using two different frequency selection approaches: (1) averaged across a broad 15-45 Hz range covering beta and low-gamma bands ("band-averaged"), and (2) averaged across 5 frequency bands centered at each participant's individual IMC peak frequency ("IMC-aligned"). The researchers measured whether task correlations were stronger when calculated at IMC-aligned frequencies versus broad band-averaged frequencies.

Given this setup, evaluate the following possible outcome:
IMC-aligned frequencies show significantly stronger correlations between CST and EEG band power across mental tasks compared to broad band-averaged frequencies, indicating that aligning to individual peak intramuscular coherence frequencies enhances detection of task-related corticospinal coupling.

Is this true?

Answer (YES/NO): YES